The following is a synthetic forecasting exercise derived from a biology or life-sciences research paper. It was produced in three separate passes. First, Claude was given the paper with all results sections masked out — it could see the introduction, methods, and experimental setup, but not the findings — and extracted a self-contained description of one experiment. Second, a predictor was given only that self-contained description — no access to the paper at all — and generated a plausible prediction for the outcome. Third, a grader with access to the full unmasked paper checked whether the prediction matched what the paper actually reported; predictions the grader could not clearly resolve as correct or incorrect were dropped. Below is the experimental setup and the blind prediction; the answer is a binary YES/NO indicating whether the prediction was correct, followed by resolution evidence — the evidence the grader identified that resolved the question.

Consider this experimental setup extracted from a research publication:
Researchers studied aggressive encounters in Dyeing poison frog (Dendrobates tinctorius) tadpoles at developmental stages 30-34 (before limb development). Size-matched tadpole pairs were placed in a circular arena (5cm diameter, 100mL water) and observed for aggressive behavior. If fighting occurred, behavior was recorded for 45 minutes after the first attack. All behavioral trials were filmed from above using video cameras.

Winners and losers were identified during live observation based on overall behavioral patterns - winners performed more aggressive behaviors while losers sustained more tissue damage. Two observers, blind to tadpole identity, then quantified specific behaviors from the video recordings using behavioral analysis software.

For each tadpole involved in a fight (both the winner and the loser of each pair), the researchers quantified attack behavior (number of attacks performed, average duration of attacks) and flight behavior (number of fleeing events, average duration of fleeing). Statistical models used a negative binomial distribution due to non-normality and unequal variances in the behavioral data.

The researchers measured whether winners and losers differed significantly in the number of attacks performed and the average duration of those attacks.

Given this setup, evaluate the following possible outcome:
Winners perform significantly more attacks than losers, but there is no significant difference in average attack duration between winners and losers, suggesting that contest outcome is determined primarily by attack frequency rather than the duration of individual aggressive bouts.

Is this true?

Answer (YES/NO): YES